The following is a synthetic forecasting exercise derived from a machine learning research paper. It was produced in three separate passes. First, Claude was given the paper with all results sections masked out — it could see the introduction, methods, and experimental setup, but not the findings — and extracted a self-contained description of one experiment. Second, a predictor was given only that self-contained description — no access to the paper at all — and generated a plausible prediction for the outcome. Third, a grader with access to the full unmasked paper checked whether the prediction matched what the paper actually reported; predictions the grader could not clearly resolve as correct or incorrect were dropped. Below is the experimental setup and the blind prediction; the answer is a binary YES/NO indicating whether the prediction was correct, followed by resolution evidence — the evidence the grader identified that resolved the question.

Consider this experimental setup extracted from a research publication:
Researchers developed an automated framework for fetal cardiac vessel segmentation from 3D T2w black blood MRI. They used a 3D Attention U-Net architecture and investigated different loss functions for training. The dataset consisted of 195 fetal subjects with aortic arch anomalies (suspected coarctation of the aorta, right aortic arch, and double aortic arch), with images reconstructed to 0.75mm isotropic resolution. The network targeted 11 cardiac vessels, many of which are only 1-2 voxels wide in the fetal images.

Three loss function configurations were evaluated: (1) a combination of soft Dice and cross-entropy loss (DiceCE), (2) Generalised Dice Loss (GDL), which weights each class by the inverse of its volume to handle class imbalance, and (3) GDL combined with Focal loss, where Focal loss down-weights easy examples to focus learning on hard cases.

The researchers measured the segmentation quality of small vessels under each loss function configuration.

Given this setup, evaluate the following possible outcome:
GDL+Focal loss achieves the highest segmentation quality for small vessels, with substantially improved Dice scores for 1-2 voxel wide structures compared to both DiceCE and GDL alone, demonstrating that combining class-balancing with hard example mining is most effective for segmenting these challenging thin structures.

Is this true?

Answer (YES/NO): NO